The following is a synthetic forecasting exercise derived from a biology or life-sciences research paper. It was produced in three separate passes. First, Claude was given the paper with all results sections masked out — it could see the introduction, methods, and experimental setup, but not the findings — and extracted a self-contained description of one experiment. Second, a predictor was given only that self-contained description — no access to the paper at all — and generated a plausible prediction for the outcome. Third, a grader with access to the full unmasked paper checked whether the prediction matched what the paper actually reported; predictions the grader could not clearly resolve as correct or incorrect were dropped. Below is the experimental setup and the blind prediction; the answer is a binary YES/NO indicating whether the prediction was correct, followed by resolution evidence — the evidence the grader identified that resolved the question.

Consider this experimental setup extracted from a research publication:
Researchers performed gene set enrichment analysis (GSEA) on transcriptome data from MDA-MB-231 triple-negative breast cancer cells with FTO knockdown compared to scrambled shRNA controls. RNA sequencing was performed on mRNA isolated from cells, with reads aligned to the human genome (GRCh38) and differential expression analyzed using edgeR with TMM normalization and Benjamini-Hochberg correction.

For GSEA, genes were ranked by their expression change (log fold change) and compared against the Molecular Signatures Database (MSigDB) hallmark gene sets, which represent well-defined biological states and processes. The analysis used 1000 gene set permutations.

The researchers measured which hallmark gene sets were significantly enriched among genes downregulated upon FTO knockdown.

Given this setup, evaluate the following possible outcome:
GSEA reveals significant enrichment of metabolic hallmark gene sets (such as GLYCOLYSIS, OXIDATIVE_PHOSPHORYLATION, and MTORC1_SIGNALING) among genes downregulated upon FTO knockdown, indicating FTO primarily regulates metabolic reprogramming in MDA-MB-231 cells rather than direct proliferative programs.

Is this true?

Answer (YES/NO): NO